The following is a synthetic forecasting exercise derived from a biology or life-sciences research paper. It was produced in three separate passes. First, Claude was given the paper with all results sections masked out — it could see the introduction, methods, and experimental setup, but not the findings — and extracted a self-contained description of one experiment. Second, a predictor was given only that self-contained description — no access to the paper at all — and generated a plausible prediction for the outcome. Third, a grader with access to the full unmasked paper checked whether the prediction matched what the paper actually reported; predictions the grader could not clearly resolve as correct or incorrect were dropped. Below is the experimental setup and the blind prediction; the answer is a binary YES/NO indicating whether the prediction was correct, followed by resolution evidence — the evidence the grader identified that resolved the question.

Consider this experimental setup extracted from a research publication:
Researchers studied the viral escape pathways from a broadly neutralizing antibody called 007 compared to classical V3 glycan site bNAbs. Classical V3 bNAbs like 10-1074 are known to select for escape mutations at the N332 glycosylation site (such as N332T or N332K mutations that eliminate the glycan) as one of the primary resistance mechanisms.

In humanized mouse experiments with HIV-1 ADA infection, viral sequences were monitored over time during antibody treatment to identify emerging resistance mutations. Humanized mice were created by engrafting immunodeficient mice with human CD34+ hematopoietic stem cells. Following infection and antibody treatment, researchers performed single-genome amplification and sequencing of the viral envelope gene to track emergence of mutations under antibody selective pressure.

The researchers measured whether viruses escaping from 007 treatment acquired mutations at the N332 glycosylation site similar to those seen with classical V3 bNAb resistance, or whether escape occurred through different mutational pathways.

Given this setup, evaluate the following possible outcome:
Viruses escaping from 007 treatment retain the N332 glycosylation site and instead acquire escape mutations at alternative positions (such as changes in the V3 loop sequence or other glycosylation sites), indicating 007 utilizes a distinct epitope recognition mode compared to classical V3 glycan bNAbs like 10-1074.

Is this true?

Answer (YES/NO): YES